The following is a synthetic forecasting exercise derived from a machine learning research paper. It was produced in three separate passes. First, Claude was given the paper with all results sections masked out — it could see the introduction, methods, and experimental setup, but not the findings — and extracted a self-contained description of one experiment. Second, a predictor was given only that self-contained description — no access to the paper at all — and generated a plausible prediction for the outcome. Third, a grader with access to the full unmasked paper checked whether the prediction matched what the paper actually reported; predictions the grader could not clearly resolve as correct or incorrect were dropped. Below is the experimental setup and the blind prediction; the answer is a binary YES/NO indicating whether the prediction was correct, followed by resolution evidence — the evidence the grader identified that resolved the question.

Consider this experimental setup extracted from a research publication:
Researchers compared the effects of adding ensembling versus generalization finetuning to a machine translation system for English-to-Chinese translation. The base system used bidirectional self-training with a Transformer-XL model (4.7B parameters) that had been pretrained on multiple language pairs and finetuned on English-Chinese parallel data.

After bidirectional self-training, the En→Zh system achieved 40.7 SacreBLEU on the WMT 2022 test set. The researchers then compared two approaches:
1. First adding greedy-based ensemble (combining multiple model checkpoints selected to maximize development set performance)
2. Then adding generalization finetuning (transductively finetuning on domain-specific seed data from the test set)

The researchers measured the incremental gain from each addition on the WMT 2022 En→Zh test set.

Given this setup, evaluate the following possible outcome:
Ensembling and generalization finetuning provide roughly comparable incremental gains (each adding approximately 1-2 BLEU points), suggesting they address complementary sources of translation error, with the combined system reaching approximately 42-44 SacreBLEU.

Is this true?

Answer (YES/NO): NO